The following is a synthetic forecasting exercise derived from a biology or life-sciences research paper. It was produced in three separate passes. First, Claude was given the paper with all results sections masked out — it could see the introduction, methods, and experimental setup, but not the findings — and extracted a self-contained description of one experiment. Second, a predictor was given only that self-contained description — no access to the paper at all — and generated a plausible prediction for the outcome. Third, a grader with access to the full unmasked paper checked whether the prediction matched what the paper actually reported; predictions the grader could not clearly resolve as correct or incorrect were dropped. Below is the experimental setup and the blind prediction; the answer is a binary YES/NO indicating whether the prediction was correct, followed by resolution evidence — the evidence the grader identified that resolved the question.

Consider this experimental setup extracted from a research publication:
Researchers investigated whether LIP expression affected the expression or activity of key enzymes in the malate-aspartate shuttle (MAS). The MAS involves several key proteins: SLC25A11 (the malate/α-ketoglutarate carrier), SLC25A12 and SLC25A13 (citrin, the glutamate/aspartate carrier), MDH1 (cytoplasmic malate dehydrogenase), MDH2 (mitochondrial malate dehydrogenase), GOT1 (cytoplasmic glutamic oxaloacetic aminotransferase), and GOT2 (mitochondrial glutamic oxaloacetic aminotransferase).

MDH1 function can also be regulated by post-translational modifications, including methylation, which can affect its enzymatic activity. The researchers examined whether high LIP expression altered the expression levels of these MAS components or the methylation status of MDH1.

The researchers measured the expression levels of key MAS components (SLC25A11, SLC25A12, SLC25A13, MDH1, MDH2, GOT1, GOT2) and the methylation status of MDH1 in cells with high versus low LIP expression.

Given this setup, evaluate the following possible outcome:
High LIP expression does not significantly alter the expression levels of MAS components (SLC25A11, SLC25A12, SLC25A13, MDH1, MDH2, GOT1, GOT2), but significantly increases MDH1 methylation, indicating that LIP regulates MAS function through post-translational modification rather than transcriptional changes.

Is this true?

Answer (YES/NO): NO